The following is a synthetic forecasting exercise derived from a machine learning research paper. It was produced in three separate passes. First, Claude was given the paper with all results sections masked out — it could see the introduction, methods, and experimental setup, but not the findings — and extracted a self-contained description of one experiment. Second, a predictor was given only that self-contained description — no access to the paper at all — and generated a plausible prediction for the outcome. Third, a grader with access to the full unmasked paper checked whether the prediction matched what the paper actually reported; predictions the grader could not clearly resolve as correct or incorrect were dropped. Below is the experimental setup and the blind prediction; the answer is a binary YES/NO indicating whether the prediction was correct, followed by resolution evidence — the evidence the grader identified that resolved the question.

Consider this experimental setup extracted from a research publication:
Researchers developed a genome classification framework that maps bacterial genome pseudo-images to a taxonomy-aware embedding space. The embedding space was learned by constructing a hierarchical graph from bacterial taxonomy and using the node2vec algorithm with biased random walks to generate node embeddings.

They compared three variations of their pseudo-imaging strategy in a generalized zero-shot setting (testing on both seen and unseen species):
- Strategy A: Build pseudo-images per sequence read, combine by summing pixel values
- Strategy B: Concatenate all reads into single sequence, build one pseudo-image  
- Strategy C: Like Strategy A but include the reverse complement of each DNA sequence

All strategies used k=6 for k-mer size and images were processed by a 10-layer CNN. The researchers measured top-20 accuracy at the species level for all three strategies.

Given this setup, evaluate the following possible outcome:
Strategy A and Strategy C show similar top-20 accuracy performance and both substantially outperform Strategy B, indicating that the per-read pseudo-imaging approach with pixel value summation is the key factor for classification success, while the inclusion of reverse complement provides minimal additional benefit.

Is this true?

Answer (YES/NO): NO